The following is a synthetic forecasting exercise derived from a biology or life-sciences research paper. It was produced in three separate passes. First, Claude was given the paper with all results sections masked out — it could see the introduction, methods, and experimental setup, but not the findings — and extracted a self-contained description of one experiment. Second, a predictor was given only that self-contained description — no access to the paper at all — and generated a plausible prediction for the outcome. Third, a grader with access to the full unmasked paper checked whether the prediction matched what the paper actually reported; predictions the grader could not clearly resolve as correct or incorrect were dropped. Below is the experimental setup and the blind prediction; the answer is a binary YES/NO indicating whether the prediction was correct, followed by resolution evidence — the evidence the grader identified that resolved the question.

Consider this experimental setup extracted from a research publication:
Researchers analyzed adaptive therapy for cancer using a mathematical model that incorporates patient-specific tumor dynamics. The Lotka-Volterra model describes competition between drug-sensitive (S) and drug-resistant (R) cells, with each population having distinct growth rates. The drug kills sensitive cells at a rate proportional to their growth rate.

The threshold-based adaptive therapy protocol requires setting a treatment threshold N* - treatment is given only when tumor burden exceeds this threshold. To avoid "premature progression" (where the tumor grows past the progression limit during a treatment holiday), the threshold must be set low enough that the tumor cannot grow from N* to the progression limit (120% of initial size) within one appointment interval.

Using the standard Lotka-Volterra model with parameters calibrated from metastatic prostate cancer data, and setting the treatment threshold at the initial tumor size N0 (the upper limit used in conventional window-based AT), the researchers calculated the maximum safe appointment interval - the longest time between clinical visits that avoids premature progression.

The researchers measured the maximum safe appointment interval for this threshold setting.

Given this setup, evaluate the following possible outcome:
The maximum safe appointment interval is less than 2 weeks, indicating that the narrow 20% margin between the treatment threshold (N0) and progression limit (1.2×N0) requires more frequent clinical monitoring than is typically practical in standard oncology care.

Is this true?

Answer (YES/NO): NO